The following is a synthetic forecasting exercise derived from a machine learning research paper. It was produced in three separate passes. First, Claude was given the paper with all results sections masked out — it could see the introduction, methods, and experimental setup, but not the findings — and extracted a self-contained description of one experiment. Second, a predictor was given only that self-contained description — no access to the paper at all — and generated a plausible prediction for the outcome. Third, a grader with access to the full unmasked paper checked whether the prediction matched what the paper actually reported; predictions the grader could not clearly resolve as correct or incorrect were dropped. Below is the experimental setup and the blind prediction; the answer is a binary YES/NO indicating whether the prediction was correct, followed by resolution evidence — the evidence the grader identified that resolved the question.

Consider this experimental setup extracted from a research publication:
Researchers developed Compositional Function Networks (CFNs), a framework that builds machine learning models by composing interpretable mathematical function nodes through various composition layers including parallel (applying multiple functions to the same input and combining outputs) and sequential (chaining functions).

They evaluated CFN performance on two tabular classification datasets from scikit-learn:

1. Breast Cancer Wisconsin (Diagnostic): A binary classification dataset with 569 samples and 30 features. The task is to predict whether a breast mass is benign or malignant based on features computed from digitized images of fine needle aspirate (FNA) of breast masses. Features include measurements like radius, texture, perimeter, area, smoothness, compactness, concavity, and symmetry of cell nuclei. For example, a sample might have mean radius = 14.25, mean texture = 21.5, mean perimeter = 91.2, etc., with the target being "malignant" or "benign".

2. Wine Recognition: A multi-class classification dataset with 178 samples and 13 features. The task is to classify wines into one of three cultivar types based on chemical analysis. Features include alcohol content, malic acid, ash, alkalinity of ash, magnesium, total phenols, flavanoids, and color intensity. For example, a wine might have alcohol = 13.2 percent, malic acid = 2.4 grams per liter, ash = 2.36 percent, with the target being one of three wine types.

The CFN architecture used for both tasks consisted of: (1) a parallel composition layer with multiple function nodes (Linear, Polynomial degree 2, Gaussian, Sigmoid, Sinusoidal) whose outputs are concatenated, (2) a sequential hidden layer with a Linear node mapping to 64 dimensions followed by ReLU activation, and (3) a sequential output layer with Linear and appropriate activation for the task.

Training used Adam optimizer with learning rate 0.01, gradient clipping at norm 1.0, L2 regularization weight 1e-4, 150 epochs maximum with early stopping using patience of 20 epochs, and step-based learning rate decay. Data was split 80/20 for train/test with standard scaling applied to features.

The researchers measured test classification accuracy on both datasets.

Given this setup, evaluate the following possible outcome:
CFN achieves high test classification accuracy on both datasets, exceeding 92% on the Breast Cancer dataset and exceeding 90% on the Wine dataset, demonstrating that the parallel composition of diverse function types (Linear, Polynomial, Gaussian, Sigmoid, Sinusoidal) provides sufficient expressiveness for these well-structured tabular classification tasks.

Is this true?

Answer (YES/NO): YES